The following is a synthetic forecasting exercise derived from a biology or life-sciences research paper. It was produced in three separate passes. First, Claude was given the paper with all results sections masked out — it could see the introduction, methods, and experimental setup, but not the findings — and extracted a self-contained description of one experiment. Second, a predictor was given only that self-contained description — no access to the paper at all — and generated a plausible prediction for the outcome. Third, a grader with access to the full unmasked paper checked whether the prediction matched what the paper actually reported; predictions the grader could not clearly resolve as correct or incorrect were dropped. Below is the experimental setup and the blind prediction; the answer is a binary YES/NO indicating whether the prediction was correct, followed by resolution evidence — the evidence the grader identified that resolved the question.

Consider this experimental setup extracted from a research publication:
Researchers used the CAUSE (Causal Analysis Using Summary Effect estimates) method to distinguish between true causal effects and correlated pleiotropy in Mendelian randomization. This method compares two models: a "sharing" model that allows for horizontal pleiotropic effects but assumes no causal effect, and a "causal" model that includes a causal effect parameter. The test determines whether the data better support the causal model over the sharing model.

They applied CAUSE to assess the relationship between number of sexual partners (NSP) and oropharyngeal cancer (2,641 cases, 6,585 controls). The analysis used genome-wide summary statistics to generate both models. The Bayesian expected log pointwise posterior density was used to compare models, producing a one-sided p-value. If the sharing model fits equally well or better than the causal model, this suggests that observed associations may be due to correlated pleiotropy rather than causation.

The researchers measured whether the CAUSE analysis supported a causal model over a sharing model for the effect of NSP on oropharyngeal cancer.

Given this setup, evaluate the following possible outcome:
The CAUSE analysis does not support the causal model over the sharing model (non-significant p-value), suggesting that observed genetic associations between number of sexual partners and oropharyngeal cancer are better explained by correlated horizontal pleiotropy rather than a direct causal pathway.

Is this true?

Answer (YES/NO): NO